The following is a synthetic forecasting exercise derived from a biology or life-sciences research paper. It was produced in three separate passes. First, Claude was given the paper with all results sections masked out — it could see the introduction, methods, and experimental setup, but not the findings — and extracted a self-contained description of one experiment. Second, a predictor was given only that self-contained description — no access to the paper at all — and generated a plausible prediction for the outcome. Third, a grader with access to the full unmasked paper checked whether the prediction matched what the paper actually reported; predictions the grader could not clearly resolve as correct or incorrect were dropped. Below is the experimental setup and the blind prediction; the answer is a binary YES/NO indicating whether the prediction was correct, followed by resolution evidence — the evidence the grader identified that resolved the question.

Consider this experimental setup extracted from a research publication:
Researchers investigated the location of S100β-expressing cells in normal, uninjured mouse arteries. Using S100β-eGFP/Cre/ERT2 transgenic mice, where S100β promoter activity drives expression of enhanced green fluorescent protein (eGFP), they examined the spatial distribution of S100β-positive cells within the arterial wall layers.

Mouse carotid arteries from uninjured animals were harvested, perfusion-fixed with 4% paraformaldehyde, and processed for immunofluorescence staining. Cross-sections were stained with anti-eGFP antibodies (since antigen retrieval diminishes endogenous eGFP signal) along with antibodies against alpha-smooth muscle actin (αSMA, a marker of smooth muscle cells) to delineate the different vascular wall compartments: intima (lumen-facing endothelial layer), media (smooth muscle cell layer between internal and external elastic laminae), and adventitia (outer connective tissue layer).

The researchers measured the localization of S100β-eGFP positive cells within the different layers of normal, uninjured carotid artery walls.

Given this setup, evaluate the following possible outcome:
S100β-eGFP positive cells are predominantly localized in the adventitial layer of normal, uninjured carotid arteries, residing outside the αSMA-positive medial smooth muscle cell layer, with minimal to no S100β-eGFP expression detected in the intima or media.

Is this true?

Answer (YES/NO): YES